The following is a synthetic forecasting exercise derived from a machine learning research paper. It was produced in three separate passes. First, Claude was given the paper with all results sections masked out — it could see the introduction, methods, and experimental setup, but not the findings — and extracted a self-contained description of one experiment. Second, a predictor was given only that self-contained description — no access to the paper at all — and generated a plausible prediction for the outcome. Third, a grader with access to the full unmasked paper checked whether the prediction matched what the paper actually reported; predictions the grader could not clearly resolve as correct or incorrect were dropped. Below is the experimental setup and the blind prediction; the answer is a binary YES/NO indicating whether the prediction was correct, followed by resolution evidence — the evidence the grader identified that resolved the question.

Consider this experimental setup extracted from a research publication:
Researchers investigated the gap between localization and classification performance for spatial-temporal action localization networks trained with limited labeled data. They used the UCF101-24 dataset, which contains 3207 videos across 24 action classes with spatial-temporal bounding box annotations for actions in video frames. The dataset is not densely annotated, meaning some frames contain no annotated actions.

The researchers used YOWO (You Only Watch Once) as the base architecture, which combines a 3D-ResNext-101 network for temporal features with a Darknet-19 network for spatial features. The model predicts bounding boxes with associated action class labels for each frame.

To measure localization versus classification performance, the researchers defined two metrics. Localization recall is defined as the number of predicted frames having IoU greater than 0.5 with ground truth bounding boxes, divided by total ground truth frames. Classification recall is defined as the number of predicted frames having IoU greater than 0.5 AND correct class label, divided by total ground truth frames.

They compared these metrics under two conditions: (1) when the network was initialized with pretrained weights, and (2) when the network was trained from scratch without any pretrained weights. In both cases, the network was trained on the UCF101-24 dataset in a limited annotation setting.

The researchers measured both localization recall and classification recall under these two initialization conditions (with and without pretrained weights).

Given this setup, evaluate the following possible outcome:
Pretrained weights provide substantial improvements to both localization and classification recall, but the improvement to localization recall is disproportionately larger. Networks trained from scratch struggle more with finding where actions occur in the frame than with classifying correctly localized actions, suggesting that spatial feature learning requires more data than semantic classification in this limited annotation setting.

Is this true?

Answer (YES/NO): NO